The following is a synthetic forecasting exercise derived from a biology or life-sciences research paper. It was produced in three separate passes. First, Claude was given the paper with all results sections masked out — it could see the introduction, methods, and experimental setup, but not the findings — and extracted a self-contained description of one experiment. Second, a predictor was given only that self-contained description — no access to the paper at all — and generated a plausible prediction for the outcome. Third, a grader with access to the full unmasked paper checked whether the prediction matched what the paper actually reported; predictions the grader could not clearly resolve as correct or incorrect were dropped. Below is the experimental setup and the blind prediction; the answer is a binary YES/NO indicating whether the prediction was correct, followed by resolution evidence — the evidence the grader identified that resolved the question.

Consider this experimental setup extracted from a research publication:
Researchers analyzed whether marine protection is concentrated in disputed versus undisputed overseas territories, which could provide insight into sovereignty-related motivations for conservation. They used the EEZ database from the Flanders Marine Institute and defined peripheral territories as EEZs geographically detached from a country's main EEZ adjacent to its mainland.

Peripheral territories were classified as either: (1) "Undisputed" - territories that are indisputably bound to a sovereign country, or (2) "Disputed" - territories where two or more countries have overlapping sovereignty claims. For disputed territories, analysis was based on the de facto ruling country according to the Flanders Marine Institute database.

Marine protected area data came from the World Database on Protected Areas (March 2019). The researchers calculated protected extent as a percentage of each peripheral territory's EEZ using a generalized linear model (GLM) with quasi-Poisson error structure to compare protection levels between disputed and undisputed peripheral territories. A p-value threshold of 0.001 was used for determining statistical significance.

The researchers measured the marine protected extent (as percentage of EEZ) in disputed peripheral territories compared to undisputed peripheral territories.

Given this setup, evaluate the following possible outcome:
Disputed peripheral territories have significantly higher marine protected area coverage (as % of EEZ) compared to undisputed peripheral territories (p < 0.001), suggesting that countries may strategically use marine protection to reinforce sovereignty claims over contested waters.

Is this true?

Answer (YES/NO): NO